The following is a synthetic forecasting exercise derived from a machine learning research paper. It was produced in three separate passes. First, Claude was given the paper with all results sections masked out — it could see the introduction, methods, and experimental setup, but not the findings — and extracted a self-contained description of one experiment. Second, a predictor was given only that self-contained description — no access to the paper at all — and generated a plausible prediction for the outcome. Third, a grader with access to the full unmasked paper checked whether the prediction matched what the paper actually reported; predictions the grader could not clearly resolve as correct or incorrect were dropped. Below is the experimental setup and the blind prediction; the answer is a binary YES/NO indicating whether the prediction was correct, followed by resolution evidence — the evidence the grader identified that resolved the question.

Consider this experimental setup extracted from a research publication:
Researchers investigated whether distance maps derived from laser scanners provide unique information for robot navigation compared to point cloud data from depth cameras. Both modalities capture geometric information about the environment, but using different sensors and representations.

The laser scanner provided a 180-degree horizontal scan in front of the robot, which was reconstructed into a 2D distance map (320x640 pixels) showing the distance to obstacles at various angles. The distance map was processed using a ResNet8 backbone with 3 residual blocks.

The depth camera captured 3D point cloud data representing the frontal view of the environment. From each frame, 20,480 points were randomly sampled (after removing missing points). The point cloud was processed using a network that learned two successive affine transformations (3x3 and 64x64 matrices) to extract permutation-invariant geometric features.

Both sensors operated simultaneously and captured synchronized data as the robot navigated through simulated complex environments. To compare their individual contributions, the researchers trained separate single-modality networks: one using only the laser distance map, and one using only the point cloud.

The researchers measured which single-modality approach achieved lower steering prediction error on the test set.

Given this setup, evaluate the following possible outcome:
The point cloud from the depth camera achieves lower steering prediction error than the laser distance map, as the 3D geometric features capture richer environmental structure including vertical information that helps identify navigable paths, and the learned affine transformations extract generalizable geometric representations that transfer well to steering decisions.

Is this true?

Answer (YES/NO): NO